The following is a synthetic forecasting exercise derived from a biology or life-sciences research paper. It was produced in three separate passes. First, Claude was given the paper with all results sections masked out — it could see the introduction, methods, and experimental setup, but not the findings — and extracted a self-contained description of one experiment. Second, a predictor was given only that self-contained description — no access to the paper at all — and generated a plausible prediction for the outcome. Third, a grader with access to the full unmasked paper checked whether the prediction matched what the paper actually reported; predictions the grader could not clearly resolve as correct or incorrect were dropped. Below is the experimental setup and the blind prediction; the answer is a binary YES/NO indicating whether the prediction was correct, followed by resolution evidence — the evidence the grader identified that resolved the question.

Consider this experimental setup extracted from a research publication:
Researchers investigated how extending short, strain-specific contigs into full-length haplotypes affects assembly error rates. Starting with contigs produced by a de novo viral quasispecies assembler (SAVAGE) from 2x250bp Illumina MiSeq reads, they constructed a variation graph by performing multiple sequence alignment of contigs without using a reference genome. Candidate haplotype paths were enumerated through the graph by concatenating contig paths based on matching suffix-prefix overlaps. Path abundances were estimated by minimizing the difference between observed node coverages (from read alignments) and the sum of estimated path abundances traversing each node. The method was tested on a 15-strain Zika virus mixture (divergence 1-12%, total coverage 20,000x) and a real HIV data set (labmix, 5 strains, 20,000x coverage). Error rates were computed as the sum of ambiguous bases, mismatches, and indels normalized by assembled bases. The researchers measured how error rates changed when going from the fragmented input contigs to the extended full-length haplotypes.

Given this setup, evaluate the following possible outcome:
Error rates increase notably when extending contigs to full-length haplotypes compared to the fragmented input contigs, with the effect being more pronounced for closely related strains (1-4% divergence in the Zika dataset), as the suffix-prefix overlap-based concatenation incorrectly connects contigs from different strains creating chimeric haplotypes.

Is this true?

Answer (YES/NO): NO